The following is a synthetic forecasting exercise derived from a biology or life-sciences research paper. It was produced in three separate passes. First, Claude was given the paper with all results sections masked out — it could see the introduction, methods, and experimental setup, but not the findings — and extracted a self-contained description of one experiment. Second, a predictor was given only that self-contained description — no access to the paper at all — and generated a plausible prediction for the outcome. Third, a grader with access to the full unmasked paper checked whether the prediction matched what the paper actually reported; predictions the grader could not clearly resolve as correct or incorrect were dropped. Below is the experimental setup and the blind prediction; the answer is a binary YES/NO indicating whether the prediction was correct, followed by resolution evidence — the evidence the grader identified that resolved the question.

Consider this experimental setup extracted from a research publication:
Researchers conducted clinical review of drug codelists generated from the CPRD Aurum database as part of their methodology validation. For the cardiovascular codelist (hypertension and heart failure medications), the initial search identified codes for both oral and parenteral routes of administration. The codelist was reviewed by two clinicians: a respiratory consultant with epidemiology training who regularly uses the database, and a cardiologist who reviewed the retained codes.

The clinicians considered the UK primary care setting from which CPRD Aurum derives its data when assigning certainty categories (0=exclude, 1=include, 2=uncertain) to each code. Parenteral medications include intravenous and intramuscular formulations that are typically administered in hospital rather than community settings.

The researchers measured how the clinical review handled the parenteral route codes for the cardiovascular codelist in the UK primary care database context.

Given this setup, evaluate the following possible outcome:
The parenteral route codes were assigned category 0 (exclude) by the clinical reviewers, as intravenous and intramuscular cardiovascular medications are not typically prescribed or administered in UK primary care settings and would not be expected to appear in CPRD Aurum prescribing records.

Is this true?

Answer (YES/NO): YES